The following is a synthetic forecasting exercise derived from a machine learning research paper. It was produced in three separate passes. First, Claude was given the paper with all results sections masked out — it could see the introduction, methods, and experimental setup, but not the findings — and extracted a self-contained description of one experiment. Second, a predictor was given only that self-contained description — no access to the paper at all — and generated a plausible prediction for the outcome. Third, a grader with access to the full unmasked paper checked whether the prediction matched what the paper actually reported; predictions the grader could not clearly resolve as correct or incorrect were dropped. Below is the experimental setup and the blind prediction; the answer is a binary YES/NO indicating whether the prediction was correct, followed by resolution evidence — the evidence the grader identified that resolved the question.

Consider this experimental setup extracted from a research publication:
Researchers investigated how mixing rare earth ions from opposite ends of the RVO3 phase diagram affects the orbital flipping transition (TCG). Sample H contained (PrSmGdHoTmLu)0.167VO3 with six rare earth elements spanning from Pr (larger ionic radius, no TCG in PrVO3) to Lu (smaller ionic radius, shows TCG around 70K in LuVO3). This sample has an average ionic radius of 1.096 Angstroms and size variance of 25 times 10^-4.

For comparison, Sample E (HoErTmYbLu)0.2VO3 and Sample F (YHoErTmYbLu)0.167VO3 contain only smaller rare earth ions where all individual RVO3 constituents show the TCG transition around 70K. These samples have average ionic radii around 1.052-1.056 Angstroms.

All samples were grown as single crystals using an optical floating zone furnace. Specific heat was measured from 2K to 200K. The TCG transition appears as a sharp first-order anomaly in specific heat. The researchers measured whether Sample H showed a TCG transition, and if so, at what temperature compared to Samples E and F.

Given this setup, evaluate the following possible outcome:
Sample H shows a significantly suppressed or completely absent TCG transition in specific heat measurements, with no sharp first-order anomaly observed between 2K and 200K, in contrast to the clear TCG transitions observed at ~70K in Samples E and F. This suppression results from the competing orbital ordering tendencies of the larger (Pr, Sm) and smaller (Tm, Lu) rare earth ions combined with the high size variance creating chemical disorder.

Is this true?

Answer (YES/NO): NO